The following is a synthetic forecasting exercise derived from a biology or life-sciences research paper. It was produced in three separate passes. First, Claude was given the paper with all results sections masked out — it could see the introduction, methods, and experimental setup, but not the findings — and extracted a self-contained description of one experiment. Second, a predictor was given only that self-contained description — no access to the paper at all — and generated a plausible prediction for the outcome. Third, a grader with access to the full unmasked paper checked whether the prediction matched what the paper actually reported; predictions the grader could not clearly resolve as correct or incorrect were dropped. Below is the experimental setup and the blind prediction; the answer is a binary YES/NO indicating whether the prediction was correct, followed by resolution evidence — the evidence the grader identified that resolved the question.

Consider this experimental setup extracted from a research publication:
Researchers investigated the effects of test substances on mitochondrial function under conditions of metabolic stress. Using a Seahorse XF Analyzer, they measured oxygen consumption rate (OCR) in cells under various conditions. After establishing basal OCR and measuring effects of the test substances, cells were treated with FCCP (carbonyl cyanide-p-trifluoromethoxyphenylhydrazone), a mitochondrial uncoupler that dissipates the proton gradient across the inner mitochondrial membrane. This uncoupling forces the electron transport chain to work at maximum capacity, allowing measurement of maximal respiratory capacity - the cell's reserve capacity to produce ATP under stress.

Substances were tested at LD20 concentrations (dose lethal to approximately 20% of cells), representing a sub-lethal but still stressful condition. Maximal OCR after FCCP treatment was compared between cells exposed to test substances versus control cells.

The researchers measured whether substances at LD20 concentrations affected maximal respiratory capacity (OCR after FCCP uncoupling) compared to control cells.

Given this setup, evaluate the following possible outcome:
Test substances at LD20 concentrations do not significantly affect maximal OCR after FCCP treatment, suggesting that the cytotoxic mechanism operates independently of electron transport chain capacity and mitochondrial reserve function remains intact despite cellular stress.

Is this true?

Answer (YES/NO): NO